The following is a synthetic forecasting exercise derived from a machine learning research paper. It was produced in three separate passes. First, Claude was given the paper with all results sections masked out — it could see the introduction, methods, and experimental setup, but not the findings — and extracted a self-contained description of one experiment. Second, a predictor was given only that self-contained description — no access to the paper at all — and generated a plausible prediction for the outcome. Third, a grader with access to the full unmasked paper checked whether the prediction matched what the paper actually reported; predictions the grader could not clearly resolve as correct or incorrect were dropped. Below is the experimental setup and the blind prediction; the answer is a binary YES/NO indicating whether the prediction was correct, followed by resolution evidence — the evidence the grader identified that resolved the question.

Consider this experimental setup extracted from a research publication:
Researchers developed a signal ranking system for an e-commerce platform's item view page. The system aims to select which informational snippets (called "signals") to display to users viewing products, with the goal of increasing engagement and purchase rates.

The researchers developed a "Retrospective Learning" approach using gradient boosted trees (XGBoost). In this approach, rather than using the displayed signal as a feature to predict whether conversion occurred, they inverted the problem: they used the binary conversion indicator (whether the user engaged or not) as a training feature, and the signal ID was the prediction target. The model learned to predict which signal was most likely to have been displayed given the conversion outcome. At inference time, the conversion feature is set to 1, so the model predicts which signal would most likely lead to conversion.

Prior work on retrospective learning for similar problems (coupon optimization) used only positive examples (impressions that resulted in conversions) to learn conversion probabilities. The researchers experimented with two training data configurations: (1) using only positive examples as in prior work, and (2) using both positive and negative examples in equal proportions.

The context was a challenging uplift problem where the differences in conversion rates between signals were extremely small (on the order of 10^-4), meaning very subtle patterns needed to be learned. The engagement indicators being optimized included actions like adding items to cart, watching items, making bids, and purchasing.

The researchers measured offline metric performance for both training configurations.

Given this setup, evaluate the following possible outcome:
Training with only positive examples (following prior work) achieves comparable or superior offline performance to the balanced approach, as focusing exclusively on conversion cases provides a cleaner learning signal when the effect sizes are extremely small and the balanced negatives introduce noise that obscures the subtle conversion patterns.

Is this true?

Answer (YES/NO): NO